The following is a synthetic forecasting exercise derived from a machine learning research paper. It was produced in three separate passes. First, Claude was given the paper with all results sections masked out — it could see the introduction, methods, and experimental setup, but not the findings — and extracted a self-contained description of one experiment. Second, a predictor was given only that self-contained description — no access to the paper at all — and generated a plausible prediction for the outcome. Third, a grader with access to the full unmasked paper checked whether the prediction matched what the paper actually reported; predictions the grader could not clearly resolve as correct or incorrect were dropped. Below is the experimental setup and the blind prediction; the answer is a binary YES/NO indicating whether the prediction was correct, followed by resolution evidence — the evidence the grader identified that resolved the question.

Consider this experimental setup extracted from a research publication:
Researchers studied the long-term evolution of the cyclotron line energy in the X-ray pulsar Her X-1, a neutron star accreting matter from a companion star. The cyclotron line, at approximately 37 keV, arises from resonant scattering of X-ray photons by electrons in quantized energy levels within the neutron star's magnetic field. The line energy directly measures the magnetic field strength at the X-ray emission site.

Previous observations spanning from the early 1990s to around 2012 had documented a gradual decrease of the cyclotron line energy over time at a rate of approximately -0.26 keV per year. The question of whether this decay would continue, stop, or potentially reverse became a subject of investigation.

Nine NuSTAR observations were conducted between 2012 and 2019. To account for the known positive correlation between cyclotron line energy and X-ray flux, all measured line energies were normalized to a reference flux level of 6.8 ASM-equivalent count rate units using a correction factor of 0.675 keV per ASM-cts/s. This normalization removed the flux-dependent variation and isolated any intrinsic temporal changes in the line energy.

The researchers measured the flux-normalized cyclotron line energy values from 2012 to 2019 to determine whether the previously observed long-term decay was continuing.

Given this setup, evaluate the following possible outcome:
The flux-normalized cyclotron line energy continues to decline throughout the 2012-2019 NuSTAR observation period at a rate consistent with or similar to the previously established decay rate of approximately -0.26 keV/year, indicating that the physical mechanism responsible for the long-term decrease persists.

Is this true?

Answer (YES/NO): NO